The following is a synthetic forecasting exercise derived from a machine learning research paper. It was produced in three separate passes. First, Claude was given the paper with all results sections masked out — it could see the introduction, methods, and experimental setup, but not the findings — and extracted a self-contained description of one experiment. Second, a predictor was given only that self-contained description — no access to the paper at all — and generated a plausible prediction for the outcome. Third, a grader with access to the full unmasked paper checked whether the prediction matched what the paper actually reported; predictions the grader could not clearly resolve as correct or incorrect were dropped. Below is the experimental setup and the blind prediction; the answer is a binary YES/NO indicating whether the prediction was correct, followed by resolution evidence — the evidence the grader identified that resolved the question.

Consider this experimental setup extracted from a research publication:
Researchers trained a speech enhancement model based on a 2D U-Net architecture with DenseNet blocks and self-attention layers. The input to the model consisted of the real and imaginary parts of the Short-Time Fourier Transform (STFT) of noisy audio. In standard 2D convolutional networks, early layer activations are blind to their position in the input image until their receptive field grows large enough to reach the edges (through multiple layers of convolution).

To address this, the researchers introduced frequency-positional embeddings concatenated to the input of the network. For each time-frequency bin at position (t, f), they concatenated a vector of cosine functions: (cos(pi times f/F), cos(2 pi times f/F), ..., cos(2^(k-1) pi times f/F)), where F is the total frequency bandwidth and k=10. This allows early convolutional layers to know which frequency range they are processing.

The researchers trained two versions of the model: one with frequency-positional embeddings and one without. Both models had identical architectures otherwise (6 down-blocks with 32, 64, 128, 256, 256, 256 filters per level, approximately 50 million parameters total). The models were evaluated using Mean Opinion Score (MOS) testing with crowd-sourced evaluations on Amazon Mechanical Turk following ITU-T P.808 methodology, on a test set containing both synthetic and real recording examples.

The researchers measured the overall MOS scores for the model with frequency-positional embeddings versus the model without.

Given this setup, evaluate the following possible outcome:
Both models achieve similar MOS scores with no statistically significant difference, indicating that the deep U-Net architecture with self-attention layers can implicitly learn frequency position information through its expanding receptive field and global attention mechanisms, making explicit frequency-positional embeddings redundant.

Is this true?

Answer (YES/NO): NO